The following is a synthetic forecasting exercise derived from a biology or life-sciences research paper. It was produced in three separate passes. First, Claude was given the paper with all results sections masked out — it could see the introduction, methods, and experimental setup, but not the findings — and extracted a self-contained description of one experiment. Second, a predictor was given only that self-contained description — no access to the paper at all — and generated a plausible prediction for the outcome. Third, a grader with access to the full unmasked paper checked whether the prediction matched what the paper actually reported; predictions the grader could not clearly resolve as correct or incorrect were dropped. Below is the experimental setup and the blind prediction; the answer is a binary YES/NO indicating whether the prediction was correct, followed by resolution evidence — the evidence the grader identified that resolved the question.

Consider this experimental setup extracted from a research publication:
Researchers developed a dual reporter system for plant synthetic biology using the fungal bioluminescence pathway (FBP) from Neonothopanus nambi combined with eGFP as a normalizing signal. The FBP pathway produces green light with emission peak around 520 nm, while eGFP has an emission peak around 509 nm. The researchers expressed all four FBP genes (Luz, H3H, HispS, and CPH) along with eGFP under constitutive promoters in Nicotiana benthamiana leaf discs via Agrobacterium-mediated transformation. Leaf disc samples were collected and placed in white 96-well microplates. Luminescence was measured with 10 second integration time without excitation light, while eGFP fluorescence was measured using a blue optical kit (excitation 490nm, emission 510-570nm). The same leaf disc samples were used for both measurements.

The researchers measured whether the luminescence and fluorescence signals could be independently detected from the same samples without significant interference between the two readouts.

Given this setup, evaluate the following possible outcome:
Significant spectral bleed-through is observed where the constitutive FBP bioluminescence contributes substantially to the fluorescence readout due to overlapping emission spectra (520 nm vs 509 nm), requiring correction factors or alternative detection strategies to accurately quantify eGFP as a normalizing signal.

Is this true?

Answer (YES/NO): NO